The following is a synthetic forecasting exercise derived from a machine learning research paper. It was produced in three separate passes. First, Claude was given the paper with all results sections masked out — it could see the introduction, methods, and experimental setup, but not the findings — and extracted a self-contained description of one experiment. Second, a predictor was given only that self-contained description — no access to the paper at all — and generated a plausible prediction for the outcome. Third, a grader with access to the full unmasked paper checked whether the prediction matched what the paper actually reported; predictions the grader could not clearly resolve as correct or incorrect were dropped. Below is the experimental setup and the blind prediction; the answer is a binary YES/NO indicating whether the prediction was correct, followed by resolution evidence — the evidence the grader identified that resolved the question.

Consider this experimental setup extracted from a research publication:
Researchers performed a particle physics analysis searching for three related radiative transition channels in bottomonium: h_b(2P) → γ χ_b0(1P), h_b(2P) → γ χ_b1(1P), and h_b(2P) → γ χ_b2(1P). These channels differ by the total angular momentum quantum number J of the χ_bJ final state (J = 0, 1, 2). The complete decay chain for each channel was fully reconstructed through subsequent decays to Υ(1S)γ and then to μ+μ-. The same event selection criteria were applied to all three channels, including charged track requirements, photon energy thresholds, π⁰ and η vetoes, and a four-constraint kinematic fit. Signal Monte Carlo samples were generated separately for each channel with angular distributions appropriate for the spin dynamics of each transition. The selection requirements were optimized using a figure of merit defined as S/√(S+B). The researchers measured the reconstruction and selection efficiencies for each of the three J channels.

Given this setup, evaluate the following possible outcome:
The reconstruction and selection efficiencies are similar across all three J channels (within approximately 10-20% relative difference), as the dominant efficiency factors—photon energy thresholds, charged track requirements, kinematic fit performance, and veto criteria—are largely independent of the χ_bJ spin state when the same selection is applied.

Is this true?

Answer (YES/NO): NO